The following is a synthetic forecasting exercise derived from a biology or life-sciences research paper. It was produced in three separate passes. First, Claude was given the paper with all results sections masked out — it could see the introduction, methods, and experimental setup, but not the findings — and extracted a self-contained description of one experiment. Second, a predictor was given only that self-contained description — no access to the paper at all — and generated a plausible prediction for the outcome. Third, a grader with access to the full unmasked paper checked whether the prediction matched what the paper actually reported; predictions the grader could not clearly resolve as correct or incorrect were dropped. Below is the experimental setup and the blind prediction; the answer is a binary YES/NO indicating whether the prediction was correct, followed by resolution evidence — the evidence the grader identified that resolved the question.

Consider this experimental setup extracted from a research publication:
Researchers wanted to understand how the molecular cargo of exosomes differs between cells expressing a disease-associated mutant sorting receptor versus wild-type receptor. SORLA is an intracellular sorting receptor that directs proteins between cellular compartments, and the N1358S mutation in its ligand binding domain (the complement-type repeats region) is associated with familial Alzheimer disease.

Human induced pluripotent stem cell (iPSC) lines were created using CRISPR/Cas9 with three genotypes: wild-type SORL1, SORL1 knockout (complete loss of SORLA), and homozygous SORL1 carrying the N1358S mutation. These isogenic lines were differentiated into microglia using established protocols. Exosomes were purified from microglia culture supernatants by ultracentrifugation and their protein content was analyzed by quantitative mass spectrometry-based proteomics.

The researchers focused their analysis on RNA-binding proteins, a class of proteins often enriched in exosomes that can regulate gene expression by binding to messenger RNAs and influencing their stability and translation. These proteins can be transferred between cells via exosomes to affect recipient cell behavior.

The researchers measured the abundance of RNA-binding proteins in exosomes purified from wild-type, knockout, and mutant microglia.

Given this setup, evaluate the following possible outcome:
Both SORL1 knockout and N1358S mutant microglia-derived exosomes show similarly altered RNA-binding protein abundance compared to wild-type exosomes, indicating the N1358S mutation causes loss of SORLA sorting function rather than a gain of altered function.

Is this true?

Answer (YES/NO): YES